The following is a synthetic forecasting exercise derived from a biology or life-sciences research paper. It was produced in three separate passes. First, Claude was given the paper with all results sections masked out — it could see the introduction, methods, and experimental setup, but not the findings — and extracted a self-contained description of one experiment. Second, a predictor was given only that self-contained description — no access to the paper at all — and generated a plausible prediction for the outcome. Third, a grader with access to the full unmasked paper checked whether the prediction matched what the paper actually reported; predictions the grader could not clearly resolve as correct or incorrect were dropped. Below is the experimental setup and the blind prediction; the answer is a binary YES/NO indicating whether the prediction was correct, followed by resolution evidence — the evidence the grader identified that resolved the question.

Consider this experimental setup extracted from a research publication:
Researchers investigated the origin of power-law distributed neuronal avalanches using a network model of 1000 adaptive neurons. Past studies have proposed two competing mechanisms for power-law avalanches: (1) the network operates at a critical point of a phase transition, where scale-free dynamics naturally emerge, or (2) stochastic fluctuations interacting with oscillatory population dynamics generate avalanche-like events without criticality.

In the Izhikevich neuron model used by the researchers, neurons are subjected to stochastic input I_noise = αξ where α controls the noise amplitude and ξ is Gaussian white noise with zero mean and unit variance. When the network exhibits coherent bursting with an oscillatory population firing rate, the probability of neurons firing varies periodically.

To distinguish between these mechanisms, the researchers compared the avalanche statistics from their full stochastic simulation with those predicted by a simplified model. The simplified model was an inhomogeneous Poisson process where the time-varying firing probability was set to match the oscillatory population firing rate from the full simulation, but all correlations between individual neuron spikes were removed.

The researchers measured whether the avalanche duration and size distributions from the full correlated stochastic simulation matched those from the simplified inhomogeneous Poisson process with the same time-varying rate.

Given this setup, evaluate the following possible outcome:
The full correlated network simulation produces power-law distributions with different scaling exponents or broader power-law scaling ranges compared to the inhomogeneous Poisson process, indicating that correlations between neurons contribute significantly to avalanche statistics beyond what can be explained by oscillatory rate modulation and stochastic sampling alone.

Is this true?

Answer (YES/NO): NO